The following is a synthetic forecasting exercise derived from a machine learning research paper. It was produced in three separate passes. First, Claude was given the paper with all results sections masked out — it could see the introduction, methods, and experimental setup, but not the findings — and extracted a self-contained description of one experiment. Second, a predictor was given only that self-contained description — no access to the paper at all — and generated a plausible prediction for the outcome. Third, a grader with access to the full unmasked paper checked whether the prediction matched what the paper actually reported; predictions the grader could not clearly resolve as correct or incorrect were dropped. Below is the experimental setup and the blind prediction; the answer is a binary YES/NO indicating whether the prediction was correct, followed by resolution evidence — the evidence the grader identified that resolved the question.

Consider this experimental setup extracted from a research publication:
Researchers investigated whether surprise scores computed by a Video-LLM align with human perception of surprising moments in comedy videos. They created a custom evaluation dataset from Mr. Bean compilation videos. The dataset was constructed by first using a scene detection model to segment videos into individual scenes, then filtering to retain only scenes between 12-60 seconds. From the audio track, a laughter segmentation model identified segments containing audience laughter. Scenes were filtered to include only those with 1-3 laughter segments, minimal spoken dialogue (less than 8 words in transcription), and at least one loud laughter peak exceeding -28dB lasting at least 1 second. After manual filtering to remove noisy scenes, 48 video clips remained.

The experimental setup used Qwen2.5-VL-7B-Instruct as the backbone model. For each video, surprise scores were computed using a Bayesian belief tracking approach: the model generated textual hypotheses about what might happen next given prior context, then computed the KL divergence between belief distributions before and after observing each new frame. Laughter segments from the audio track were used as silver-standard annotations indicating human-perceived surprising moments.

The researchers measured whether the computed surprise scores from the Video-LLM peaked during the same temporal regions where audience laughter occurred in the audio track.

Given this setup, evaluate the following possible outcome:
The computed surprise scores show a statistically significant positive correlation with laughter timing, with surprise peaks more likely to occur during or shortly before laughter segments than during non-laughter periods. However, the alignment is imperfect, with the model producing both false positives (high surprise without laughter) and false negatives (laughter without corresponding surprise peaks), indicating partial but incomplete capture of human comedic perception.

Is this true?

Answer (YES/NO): NO